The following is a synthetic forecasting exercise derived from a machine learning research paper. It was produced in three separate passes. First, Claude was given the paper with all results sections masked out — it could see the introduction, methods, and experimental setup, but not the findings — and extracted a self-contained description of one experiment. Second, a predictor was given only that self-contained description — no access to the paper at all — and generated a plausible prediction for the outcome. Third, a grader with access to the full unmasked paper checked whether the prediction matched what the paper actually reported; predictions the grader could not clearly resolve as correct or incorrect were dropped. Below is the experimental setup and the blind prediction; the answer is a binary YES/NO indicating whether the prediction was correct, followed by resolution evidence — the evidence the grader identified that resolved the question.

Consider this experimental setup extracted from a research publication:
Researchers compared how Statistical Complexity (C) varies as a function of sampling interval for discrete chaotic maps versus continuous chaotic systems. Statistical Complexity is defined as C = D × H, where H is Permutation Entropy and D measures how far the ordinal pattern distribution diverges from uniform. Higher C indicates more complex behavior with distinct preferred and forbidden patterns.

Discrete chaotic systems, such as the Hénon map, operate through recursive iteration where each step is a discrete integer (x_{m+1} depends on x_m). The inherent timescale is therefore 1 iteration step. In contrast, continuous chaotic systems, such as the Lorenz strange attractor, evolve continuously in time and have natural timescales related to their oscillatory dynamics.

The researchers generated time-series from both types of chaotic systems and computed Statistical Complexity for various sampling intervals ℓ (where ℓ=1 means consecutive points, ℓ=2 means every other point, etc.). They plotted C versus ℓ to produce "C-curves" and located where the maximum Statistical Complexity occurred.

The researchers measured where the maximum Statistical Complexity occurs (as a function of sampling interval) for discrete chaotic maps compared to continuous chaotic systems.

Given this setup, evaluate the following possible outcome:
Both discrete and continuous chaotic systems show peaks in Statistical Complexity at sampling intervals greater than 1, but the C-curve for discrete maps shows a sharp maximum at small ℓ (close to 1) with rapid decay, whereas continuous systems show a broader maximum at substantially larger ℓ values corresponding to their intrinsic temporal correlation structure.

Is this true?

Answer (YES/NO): NO